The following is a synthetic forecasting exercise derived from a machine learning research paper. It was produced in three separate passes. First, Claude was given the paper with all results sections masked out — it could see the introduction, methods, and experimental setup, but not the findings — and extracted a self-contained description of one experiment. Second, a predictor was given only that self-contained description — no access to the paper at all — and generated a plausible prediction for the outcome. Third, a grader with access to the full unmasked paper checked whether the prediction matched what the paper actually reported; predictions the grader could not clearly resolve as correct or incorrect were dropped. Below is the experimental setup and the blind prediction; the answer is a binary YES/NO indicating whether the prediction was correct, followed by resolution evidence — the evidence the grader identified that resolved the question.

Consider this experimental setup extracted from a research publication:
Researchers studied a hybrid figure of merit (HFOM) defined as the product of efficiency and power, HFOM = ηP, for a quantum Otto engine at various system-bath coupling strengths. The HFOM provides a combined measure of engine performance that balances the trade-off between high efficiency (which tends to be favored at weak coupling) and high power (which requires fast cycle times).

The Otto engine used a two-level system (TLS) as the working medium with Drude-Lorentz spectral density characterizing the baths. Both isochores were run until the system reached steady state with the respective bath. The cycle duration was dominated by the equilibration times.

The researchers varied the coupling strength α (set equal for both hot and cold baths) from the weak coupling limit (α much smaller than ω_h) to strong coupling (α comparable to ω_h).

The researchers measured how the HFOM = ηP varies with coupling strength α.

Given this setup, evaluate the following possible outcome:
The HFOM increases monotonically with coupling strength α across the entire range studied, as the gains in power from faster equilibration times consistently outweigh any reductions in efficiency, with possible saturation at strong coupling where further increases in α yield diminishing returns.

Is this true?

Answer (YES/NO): NO